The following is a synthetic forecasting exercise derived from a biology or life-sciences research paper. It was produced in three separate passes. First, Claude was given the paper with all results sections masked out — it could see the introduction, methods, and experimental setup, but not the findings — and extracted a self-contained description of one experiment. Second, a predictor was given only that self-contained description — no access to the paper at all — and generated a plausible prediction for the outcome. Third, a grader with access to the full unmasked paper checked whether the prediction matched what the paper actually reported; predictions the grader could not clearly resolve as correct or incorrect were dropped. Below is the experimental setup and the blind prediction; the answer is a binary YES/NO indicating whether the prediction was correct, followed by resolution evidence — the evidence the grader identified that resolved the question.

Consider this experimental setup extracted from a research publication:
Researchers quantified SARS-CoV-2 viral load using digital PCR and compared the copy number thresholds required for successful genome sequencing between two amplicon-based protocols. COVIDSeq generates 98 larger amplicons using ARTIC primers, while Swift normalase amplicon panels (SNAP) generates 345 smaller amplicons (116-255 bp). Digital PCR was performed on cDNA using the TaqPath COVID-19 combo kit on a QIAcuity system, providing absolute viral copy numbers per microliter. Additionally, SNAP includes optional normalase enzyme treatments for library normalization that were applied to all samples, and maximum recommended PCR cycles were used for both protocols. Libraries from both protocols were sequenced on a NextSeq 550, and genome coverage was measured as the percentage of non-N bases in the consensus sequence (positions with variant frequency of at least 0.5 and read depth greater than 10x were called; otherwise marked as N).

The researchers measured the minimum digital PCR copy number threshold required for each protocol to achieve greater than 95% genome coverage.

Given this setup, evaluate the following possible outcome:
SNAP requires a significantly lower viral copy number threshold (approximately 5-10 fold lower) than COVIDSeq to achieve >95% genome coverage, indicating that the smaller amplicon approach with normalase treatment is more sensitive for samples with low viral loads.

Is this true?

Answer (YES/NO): NO